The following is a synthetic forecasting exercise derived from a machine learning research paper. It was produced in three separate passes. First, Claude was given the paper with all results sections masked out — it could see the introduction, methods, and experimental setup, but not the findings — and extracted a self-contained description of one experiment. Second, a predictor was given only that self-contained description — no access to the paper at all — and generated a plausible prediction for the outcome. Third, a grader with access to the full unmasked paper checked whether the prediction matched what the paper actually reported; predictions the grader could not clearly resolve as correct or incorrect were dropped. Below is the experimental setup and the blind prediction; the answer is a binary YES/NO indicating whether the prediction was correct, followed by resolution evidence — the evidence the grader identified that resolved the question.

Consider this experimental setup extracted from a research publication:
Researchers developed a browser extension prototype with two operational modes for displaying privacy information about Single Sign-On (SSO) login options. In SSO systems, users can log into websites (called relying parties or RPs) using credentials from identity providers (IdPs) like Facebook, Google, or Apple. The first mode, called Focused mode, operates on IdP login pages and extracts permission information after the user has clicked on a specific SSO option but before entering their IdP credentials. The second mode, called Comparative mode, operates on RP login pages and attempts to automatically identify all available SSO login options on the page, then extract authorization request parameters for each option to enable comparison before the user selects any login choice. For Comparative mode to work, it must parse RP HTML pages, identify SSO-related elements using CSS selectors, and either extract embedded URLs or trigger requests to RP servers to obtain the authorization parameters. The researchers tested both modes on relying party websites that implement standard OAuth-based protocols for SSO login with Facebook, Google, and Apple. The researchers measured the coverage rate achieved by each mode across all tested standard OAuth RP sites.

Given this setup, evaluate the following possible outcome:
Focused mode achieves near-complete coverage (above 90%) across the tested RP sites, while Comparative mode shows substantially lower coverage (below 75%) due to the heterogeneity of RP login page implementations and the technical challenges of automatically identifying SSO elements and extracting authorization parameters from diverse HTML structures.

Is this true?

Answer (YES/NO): NO